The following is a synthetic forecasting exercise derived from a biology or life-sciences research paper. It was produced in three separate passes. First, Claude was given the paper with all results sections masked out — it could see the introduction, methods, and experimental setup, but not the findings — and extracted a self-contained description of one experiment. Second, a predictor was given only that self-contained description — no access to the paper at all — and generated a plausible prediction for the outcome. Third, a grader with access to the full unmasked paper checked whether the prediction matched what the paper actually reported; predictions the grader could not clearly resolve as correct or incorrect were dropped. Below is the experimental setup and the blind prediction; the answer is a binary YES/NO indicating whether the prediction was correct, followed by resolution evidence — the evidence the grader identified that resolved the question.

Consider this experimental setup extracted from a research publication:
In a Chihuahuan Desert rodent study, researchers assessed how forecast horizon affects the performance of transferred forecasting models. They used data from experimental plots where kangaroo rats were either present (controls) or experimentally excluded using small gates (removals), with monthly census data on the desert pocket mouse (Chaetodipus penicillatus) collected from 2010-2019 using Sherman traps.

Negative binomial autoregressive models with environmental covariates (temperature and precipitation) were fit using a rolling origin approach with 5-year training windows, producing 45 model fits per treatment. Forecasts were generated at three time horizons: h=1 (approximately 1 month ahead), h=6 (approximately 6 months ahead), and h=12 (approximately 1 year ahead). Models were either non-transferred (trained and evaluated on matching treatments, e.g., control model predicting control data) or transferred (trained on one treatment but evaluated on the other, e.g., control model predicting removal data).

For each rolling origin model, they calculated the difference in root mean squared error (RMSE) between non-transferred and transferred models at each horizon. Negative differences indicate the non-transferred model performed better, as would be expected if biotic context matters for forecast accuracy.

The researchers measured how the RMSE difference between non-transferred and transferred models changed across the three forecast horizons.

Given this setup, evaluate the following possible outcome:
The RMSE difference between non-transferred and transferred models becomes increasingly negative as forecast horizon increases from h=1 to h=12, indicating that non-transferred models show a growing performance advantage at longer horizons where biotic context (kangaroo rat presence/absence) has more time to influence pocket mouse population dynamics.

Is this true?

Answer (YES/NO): NO